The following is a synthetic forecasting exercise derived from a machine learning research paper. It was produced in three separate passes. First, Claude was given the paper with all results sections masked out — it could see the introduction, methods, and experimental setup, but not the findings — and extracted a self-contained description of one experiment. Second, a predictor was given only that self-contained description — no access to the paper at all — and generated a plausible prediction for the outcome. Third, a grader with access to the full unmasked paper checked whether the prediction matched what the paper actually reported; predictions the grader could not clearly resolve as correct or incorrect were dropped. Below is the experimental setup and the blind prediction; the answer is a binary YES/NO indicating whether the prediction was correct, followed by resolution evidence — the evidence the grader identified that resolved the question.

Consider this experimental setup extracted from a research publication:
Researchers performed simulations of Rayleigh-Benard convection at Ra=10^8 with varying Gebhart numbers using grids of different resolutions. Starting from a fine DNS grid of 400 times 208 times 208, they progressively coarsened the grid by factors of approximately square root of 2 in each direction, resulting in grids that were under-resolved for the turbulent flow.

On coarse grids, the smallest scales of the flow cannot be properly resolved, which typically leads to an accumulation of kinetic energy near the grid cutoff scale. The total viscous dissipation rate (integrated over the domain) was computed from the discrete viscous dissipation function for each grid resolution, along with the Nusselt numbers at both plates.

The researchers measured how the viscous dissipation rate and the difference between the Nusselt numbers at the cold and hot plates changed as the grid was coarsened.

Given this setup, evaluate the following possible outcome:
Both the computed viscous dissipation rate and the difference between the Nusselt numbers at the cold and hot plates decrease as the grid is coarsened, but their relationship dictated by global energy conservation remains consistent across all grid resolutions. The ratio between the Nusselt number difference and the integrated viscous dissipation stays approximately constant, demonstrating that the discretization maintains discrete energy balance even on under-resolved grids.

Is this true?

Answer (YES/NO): NO